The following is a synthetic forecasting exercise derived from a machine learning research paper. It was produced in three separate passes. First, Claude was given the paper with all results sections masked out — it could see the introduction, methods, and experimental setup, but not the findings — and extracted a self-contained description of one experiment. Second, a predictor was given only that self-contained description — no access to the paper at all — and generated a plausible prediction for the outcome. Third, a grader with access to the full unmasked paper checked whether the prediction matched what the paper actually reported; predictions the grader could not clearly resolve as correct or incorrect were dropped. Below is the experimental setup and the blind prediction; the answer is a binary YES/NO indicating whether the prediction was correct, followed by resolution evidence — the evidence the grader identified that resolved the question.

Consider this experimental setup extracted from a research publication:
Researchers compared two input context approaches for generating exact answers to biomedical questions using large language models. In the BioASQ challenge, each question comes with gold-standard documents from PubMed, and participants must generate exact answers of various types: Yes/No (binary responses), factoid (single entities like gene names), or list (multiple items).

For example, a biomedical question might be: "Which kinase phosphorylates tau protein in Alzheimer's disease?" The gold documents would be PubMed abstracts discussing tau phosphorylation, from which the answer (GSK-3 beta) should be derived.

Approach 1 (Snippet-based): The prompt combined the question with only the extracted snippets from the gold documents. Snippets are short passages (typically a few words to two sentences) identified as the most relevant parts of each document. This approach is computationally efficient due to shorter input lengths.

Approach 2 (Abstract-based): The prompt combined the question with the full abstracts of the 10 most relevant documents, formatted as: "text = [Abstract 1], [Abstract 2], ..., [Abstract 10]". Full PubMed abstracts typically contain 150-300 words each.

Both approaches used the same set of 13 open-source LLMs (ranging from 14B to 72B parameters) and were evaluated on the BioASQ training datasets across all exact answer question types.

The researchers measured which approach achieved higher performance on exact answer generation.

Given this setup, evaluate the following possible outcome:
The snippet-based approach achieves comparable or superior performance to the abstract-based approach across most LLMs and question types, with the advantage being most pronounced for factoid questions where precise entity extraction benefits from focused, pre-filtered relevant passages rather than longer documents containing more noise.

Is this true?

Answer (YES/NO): NO